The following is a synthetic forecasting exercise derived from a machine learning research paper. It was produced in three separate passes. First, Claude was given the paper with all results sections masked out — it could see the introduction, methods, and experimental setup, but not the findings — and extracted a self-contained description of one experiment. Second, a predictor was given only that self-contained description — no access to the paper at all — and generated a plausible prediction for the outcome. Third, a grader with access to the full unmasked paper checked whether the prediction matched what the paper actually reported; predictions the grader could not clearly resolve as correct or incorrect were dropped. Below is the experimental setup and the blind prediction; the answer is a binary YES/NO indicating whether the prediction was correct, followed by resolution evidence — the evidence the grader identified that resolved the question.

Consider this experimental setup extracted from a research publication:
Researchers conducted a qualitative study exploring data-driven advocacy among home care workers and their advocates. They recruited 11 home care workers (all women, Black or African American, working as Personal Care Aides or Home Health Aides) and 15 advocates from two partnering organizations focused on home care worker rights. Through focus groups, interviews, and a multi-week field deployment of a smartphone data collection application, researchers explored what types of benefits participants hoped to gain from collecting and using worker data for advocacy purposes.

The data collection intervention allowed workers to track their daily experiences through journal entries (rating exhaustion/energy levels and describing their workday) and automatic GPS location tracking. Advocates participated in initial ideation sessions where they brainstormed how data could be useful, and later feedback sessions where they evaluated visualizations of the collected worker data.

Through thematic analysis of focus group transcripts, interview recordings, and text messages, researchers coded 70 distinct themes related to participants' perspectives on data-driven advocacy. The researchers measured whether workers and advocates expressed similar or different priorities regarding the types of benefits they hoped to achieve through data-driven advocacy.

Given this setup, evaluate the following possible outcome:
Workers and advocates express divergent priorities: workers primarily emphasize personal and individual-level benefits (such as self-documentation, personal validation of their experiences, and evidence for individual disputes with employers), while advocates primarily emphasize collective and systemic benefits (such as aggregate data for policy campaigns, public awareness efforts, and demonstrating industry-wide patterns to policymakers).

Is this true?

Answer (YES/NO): YES